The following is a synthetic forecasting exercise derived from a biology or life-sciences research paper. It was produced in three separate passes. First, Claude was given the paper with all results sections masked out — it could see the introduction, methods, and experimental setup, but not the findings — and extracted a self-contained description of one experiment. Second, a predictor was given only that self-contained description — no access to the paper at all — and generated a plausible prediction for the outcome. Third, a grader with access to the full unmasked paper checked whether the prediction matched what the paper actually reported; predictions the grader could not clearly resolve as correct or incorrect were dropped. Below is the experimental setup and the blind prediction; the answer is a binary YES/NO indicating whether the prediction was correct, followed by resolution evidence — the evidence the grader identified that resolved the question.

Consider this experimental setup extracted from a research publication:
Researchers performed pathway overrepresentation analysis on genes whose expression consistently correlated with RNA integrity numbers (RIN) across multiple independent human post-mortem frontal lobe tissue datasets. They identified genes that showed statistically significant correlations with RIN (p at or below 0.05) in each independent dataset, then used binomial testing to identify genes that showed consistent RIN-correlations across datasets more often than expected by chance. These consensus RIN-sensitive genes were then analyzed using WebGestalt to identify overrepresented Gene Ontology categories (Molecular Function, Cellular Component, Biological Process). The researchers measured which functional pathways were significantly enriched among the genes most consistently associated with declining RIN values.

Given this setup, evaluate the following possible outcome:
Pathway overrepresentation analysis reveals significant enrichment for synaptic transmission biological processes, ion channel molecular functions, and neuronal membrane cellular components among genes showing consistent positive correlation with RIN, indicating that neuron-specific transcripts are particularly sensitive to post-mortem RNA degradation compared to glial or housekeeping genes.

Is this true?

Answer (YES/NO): NO